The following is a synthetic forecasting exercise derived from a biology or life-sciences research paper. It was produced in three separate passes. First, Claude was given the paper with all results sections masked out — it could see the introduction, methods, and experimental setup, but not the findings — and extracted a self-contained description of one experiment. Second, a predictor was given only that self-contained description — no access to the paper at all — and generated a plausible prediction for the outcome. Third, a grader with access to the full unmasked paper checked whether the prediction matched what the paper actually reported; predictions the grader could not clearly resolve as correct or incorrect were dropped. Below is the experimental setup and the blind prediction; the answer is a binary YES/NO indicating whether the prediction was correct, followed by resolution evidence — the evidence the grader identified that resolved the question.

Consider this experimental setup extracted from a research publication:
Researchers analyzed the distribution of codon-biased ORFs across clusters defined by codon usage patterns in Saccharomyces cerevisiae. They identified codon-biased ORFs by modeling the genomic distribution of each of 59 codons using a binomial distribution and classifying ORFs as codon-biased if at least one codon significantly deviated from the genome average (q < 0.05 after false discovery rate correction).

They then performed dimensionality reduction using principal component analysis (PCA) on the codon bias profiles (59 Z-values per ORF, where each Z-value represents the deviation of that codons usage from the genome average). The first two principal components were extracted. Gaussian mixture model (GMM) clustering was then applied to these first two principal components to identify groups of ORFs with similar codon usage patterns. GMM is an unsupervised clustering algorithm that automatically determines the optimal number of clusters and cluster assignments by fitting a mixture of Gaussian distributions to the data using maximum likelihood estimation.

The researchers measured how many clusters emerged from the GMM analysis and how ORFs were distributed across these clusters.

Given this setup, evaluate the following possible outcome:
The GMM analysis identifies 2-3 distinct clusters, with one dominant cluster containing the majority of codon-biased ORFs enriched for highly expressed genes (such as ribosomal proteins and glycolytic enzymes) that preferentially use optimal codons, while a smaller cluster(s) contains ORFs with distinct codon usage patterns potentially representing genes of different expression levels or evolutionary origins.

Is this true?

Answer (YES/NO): NO